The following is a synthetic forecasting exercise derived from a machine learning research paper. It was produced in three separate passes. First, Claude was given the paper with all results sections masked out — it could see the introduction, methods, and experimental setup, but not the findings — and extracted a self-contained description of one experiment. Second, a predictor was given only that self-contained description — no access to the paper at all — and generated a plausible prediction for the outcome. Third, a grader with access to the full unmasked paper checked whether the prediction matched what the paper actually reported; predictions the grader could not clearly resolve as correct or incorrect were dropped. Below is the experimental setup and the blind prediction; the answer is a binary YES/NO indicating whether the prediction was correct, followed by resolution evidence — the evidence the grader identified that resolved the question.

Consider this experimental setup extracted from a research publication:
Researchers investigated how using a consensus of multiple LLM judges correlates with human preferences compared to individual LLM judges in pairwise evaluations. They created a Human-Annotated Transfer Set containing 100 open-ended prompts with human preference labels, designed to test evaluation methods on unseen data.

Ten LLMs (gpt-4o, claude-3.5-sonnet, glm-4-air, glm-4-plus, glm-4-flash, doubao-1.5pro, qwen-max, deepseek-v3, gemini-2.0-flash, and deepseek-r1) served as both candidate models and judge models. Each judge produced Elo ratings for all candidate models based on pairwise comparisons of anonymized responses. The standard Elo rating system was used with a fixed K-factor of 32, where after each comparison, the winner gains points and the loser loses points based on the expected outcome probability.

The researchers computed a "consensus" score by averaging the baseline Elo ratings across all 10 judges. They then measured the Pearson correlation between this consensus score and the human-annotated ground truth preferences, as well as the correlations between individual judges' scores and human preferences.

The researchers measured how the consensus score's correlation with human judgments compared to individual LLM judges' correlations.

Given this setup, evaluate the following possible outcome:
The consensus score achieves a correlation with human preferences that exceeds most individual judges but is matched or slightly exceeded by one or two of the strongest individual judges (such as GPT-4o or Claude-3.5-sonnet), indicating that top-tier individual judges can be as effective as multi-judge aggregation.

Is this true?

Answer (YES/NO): NO